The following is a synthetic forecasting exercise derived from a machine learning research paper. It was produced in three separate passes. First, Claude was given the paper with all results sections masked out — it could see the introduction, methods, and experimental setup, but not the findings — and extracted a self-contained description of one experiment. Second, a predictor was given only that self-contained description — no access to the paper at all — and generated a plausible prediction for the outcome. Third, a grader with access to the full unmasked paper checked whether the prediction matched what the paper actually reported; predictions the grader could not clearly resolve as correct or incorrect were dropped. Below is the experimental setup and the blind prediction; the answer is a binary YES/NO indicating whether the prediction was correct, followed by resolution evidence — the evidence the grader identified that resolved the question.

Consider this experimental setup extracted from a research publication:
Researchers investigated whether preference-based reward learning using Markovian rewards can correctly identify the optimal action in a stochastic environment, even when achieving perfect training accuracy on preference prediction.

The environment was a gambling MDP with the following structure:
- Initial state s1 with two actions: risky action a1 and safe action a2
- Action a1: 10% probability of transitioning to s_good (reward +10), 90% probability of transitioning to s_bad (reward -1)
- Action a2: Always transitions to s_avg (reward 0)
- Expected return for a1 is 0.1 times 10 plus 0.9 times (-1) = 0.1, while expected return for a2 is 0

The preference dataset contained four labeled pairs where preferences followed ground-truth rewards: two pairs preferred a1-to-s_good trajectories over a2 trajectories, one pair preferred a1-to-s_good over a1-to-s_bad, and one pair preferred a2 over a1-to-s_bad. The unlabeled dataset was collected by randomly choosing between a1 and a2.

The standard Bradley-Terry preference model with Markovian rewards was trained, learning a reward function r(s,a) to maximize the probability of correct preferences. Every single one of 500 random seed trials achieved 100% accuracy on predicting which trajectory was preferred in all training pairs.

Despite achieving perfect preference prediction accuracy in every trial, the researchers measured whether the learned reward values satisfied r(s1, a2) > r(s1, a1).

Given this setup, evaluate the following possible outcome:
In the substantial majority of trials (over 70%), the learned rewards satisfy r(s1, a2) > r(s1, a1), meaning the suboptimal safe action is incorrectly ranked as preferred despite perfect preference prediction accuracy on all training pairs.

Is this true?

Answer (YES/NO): NO